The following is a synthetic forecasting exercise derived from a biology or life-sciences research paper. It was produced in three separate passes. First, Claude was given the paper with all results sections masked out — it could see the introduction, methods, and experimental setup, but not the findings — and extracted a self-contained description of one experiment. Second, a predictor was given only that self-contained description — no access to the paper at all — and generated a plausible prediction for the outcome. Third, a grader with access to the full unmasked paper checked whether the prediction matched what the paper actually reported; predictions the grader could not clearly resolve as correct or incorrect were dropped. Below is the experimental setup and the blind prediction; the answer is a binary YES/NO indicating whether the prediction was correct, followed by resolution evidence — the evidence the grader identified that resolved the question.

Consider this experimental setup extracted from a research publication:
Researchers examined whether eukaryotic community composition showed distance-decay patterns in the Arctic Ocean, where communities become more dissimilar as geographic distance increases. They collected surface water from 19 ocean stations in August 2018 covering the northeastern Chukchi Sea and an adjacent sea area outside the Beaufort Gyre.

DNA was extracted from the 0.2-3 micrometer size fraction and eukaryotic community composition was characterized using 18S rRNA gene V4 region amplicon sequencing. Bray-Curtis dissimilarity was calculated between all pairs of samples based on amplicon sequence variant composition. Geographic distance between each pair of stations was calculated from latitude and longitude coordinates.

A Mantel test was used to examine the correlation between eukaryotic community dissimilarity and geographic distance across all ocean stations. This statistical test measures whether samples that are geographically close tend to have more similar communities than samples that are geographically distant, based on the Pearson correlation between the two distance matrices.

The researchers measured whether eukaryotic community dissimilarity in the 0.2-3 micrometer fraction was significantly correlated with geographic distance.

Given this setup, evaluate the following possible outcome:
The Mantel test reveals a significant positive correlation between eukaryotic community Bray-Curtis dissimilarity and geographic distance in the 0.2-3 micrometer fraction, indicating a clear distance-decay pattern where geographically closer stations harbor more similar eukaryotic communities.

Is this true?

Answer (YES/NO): YES